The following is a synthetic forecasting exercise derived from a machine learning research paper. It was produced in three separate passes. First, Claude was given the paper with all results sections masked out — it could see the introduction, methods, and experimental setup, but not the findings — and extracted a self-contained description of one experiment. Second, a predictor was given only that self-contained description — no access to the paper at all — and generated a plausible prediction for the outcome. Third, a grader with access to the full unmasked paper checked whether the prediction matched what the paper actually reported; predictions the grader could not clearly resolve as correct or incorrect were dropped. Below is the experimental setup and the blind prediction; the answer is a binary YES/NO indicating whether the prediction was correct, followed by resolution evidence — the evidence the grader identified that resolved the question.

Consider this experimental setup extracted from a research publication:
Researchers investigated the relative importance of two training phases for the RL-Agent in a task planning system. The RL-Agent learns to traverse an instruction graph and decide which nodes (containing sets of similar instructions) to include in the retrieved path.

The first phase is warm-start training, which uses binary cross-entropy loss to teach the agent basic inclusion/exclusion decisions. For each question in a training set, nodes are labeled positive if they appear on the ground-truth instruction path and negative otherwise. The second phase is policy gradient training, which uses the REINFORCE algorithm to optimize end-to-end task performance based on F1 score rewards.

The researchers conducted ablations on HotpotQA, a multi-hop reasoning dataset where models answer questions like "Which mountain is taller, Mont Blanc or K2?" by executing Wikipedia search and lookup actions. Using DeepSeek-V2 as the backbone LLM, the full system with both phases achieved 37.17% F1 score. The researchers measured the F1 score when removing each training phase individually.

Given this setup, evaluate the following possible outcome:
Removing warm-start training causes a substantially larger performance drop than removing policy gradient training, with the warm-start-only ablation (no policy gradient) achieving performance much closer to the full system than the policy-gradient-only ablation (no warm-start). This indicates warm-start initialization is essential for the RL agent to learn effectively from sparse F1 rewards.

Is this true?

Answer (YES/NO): YES